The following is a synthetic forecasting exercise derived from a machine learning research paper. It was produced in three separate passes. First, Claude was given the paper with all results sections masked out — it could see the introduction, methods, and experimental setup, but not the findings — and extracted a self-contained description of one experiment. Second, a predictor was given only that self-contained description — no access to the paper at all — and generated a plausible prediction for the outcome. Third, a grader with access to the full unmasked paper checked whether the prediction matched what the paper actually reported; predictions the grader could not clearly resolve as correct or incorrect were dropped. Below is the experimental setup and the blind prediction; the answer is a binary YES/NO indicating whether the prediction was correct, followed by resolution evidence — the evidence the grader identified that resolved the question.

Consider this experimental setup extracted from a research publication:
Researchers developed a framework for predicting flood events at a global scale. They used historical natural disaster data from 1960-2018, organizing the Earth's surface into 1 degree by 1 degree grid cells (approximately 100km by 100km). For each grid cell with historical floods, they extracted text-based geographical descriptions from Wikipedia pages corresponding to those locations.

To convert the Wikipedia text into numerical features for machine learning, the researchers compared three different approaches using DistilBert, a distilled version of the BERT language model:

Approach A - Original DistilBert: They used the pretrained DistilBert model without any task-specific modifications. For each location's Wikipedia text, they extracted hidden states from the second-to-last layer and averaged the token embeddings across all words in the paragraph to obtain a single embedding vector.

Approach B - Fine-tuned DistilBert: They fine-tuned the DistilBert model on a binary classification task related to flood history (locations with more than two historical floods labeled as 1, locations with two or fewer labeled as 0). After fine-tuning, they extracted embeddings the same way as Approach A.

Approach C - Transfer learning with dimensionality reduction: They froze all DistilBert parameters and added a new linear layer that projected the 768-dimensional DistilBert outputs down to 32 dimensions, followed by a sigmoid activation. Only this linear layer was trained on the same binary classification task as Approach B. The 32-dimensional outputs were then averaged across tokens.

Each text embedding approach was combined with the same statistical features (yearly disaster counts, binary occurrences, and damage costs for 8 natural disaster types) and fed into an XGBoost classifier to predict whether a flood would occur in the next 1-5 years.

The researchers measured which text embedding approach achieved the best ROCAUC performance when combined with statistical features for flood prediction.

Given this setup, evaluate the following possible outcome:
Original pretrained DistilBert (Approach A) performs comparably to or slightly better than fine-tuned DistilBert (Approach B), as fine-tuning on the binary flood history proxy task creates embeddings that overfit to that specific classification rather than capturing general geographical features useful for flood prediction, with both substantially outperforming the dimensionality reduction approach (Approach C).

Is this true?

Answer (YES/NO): NO